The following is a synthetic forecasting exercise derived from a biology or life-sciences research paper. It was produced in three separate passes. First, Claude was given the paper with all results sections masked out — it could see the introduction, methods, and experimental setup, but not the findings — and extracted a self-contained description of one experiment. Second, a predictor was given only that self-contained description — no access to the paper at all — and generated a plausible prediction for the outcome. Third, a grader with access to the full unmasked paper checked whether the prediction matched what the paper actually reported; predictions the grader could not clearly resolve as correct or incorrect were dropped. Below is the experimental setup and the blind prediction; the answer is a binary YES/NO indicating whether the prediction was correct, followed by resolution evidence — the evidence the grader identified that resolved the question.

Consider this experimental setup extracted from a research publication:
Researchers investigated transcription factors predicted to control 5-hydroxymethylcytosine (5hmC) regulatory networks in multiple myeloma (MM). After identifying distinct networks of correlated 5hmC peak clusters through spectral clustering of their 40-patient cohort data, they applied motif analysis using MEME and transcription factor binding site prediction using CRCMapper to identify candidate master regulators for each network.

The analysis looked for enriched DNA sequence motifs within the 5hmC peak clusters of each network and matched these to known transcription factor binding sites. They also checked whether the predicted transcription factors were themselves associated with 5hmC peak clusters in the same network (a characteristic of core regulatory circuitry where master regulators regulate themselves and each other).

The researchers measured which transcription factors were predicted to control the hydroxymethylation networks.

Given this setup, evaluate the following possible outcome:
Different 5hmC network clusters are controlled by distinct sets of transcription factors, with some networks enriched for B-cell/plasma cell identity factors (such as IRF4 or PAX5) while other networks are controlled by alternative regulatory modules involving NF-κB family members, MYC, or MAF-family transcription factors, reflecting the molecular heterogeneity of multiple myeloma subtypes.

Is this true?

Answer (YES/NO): NO